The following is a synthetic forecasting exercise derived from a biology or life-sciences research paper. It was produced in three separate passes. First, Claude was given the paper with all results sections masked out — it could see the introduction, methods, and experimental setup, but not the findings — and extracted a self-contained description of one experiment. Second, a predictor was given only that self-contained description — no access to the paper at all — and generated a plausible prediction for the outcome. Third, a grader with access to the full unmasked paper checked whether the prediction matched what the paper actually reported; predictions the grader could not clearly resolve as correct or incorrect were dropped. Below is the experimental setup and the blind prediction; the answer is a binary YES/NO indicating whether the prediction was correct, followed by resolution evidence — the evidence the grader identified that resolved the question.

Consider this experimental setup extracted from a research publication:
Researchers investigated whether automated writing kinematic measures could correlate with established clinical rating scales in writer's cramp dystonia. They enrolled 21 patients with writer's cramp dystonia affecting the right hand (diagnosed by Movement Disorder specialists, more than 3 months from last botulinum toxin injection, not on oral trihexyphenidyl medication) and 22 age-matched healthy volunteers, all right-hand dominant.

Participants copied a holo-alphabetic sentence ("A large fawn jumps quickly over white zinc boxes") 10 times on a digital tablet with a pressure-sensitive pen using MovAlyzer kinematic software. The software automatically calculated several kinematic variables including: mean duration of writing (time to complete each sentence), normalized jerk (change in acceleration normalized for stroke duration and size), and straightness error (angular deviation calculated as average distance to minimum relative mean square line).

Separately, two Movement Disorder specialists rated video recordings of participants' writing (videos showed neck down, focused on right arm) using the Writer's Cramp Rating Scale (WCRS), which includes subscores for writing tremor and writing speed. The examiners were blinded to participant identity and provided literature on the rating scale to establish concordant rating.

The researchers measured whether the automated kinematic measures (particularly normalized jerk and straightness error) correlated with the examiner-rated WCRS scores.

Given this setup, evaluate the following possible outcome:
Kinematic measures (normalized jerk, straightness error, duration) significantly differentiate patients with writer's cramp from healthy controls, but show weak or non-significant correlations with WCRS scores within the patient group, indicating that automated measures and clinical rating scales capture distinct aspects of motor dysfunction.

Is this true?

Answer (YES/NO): NO